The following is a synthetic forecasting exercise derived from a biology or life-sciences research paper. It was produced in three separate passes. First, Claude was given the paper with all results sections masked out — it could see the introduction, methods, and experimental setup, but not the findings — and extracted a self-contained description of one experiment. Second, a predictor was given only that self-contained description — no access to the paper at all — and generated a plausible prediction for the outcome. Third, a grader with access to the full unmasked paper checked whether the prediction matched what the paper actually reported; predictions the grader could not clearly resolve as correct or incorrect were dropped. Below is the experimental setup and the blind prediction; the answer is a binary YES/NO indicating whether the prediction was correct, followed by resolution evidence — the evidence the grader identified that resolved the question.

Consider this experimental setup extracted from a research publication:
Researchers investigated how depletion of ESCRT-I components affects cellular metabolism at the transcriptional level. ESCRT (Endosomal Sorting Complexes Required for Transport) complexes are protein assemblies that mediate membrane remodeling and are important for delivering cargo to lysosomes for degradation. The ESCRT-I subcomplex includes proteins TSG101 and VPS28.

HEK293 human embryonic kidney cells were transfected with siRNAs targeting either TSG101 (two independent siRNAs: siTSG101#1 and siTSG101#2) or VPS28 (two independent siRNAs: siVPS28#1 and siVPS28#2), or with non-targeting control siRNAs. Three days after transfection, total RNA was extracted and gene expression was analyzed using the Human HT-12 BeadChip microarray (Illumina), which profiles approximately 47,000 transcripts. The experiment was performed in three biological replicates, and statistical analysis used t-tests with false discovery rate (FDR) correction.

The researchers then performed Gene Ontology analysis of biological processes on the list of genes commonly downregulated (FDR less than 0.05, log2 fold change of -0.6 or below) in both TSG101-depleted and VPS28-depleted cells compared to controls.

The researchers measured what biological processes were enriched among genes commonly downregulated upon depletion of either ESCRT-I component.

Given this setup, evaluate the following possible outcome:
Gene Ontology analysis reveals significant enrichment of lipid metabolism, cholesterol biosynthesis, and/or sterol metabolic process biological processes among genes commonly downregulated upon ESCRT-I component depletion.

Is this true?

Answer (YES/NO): NO